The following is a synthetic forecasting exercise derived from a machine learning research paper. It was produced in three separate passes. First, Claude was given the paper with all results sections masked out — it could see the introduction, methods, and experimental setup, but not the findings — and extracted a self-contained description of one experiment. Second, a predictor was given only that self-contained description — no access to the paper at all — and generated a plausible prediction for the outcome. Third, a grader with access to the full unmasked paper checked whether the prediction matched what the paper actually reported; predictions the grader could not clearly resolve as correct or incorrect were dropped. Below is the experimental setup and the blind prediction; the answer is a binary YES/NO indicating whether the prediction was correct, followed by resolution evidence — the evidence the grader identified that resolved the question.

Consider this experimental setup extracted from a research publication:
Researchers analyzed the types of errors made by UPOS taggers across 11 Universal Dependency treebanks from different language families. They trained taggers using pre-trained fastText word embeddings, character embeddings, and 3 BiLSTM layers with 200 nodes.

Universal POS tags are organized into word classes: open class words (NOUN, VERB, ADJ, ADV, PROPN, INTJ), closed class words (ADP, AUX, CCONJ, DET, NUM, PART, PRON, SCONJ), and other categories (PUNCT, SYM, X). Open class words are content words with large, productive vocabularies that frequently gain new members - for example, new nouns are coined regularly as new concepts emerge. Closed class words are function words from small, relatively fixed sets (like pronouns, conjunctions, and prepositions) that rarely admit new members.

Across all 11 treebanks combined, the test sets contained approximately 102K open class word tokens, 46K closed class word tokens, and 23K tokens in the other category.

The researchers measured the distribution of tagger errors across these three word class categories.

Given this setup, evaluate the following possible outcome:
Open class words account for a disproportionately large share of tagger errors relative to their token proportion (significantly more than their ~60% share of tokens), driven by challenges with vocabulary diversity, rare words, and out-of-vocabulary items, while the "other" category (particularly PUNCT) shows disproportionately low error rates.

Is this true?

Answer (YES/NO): YES